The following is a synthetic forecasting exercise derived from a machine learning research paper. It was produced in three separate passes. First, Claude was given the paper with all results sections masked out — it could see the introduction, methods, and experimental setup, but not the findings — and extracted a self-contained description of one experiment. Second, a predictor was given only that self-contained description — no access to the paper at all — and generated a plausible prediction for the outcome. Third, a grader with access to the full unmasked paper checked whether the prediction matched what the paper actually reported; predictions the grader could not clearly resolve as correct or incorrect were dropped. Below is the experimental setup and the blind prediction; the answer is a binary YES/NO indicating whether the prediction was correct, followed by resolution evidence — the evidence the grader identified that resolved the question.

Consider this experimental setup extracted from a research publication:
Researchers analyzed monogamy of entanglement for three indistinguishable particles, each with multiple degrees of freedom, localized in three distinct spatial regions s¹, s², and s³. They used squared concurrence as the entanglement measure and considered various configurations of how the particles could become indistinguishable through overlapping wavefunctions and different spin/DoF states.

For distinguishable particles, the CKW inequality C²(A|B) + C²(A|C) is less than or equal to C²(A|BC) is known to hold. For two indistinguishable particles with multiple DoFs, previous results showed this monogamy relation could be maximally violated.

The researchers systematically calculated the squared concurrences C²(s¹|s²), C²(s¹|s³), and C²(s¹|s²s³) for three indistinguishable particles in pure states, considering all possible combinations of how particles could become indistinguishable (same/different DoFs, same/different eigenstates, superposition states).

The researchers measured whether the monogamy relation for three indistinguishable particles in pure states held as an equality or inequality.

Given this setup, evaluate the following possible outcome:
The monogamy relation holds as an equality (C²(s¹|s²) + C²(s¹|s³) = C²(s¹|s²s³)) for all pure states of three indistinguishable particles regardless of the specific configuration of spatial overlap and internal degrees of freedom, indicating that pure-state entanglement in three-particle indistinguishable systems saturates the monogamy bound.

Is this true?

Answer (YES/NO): YES